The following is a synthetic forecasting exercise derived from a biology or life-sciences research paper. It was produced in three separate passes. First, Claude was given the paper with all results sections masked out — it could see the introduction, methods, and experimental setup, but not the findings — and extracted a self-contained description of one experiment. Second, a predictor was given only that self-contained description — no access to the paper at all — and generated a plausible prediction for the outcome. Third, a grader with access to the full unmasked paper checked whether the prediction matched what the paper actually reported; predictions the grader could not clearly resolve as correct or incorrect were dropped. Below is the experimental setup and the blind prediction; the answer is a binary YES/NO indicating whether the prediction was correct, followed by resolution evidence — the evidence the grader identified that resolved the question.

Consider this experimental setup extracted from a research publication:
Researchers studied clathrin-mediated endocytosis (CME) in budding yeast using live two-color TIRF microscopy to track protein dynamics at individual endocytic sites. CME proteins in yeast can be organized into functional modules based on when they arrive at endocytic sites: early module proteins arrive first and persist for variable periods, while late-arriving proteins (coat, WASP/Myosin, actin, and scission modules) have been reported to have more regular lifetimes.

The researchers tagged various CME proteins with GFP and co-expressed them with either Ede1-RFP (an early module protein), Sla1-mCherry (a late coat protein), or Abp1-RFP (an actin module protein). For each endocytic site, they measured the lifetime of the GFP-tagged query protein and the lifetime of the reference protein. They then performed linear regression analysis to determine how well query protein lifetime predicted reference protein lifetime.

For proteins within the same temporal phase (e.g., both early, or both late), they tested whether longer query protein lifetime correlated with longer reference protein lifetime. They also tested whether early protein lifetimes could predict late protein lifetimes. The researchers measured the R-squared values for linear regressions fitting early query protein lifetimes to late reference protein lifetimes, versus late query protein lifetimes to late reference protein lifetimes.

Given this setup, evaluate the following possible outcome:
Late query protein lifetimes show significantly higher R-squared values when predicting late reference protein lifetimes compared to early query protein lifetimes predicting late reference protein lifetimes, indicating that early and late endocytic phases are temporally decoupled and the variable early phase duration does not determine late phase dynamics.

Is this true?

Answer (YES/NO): YES